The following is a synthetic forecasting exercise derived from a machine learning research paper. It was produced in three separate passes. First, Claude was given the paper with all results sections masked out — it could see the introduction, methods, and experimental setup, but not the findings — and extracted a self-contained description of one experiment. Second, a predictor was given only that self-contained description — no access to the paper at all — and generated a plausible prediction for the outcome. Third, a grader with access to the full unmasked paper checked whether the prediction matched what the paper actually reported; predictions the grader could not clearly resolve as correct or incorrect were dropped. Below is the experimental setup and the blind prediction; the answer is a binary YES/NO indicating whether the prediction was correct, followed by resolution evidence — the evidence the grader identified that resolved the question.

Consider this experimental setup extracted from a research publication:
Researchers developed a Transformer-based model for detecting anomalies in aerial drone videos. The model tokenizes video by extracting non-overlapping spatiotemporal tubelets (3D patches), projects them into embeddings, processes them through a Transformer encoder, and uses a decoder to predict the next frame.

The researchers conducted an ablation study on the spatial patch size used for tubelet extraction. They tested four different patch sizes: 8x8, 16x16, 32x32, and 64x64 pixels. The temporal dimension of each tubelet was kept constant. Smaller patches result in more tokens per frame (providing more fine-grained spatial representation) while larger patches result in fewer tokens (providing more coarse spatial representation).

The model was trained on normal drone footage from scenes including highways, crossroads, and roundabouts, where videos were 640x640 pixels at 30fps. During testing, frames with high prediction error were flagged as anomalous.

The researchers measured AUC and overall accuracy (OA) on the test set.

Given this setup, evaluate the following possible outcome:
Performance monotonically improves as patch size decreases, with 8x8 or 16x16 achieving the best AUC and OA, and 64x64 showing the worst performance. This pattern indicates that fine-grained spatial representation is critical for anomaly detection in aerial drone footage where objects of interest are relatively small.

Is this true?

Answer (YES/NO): NO